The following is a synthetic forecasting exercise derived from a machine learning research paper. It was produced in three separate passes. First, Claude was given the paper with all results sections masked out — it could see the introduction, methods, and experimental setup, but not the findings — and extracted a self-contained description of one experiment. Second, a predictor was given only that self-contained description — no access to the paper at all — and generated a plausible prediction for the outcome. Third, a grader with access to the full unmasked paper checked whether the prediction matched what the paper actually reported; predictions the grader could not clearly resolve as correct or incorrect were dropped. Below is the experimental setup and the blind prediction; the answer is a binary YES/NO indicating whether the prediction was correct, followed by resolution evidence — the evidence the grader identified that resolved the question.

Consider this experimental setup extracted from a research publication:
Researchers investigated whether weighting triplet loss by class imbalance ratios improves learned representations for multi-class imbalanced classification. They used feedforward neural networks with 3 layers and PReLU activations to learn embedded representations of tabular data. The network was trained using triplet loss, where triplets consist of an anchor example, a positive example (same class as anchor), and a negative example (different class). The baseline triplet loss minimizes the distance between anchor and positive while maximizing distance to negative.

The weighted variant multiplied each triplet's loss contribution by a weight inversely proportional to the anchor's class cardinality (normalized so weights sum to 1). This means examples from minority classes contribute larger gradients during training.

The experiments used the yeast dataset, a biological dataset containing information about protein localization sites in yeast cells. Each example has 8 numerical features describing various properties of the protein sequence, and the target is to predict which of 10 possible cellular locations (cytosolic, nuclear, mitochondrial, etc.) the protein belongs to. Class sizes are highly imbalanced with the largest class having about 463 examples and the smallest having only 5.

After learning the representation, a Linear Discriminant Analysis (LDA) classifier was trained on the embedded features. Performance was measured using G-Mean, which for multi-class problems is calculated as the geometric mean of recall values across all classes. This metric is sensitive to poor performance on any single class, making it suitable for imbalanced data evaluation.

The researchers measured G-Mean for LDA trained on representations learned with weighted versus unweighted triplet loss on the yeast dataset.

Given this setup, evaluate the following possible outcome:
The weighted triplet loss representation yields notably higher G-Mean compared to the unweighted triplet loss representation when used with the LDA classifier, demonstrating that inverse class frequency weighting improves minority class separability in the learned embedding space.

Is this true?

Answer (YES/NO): NO